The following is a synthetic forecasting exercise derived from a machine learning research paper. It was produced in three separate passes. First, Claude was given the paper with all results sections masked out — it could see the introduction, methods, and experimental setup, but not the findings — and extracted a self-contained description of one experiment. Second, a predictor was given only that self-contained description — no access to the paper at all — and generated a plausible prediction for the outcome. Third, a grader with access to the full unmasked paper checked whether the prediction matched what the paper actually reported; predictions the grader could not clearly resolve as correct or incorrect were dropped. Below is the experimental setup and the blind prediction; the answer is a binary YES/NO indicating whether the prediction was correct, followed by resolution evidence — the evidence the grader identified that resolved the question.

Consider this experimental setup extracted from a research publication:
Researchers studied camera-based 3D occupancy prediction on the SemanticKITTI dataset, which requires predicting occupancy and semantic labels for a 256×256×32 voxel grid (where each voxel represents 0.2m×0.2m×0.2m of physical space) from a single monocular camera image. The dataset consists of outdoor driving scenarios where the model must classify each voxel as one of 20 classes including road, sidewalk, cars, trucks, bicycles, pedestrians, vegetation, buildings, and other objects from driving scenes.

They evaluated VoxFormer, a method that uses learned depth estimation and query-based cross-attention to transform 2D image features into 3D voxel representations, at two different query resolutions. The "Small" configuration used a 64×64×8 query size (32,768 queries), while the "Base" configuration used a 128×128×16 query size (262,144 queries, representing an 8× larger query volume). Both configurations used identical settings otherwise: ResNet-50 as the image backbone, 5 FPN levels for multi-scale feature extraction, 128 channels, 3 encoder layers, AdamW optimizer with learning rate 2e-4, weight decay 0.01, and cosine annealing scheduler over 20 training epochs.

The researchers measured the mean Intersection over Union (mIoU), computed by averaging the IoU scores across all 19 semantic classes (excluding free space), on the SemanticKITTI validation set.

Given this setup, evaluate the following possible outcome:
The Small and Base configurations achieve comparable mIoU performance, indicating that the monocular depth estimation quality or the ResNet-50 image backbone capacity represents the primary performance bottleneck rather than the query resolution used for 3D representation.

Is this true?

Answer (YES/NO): NO